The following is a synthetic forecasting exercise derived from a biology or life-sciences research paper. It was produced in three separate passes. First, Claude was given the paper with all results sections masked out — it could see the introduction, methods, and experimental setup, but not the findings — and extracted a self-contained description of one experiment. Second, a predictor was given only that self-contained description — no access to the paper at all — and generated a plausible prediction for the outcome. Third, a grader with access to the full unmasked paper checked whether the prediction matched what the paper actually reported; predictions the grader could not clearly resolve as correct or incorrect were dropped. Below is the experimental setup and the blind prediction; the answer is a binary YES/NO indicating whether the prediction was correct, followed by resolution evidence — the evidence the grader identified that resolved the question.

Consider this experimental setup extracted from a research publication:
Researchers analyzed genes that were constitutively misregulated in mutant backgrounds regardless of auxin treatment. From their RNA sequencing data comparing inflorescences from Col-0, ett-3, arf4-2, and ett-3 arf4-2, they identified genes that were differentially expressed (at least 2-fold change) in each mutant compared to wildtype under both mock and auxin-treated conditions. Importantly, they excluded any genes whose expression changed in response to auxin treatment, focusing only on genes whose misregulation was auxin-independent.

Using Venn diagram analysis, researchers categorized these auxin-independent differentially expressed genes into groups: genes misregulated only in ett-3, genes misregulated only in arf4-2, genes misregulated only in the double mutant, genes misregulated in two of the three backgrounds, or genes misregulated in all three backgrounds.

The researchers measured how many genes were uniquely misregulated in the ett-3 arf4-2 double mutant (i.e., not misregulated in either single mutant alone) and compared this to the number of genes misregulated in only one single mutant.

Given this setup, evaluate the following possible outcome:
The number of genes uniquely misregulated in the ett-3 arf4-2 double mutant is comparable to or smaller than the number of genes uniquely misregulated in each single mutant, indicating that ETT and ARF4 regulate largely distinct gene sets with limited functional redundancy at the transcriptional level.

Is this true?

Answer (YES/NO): NO